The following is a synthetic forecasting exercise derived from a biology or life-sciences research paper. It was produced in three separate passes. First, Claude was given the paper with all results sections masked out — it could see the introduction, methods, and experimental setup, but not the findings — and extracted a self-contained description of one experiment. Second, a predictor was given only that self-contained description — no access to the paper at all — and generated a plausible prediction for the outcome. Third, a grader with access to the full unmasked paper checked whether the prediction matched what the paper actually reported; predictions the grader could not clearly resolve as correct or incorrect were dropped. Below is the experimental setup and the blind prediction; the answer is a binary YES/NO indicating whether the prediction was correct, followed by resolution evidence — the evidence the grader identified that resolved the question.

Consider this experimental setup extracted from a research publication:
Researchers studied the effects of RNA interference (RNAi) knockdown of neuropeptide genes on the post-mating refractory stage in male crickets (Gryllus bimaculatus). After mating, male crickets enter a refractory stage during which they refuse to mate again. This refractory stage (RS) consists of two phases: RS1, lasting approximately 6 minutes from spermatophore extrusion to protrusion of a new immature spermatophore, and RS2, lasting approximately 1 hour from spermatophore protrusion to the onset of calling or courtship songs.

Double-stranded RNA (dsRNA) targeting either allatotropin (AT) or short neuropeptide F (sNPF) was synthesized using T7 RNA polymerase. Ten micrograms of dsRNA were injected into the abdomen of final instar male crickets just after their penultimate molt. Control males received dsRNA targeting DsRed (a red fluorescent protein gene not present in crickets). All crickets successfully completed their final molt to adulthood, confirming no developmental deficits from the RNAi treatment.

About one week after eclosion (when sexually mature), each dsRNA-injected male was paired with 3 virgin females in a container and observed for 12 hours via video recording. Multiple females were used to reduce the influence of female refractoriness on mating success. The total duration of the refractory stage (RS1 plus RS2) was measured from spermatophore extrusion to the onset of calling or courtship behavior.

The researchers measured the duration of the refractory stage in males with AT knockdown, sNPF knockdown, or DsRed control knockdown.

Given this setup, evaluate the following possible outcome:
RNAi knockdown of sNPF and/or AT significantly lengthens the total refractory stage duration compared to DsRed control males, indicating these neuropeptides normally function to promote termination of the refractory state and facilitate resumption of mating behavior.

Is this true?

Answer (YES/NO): YES